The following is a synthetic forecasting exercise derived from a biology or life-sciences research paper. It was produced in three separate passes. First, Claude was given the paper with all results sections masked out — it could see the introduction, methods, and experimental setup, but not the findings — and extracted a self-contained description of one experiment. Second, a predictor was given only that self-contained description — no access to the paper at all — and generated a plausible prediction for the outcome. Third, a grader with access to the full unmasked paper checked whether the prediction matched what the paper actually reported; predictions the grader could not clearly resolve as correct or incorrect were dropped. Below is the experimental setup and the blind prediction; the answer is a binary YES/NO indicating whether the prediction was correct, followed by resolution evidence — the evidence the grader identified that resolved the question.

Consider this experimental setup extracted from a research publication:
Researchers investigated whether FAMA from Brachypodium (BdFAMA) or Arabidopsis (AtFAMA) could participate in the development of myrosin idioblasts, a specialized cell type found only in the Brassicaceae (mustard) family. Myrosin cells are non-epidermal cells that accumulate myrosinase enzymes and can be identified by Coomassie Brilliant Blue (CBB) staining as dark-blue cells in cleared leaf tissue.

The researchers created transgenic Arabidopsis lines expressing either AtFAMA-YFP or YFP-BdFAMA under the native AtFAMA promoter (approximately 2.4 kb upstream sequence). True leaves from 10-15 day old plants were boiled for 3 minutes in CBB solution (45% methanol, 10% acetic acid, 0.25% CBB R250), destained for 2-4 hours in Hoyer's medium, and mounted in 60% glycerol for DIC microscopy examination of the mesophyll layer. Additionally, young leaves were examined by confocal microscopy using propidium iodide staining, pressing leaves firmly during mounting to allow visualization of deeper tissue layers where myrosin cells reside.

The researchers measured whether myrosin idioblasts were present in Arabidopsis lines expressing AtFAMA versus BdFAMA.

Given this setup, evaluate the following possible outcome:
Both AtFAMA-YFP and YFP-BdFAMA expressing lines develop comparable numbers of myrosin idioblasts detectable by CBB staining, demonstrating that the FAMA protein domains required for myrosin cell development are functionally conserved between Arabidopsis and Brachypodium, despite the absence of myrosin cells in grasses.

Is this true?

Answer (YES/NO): NO